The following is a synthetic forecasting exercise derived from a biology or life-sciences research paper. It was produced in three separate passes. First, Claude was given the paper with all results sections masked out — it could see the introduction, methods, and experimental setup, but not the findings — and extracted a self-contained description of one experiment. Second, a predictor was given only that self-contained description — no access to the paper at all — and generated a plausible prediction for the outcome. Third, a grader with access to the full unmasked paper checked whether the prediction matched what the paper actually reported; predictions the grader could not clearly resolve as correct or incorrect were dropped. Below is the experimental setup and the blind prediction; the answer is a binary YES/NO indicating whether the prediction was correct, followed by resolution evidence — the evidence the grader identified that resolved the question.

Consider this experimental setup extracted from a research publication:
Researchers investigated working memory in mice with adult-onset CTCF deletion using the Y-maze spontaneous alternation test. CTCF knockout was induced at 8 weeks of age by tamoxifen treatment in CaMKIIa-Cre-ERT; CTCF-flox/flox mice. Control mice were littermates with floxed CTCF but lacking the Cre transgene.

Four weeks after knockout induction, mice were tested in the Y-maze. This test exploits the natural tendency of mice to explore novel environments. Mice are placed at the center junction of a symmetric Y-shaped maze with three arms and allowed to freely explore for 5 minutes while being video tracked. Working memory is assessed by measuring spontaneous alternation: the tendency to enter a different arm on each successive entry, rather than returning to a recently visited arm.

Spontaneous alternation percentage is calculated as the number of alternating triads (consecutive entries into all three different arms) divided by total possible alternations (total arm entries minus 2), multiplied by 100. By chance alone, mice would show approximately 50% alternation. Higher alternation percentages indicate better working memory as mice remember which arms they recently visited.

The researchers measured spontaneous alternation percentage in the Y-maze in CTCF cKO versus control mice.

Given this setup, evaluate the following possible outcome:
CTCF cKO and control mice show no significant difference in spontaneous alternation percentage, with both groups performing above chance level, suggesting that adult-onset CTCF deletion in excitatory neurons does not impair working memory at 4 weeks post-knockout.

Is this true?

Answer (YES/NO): YES